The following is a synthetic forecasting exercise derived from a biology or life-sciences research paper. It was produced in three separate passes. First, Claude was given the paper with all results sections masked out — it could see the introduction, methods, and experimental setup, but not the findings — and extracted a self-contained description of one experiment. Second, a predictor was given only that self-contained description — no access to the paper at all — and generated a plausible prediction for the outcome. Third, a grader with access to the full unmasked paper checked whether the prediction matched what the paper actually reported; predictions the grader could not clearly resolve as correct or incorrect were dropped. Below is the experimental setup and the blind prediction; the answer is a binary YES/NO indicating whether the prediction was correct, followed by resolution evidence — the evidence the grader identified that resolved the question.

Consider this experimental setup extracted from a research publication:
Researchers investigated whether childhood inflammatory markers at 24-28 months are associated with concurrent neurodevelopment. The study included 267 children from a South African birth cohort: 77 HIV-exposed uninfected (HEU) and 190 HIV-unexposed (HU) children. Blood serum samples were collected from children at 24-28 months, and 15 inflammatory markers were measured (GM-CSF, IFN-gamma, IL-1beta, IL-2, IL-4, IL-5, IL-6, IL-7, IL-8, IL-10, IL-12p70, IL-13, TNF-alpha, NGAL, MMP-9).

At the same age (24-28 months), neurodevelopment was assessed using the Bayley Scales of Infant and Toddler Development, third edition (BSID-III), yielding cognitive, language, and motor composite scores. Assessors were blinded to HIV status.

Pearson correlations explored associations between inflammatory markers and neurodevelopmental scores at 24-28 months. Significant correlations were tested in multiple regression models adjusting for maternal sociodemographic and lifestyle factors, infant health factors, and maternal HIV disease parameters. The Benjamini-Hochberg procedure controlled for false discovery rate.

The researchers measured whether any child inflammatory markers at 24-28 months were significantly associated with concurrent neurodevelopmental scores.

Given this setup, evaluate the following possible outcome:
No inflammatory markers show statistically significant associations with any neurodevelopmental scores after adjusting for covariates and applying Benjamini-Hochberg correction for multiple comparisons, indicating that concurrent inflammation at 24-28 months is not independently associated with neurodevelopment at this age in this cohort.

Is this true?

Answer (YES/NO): YES